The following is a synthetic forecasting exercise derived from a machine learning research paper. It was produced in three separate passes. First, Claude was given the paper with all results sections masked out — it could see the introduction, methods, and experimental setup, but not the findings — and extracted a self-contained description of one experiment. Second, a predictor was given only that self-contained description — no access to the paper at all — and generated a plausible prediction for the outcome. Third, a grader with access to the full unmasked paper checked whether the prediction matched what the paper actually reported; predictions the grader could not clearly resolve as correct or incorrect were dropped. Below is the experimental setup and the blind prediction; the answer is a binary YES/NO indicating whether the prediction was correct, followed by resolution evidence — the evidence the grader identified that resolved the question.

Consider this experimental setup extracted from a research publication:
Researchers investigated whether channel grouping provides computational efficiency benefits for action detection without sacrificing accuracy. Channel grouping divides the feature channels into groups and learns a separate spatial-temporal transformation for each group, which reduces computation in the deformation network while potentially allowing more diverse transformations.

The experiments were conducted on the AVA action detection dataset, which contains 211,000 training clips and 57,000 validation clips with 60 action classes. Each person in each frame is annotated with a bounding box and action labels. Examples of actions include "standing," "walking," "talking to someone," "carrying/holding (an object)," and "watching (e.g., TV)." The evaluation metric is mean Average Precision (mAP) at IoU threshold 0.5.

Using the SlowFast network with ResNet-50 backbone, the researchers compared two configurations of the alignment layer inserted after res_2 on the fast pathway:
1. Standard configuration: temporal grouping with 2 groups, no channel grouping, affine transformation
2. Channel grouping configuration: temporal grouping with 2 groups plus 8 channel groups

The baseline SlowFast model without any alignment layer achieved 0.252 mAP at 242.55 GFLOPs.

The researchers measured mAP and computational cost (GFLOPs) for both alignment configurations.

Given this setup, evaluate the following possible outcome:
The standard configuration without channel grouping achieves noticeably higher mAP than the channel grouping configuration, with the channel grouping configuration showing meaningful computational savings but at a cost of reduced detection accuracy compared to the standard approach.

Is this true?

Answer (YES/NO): NO